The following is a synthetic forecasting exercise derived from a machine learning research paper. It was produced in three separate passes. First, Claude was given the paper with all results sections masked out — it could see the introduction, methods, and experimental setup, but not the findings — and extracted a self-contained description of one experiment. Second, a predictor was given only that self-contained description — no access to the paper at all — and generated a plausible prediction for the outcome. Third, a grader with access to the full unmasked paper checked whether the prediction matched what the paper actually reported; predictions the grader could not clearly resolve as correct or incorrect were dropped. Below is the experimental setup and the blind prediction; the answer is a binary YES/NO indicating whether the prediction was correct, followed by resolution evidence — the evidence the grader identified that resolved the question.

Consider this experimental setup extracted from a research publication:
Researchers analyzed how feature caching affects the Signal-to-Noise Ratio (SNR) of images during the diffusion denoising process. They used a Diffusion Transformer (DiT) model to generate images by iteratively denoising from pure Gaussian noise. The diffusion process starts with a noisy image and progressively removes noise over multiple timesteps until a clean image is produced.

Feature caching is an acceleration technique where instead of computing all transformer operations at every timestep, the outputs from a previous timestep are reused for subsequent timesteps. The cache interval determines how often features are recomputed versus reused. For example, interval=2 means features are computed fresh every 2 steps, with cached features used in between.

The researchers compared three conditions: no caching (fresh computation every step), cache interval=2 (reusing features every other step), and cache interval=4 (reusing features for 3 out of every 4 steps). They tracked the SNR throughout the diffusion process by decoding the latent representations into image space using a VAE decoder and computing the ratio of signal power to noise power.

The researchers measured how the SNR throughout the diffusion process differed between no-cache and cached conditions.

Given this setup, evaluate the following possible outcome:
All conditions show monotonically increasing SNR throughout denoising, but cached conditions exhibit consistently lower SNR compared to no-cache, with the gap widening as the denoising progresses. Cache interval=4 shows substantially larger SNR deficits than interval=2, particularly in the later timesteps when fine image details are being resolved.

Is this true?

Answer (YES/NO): NO